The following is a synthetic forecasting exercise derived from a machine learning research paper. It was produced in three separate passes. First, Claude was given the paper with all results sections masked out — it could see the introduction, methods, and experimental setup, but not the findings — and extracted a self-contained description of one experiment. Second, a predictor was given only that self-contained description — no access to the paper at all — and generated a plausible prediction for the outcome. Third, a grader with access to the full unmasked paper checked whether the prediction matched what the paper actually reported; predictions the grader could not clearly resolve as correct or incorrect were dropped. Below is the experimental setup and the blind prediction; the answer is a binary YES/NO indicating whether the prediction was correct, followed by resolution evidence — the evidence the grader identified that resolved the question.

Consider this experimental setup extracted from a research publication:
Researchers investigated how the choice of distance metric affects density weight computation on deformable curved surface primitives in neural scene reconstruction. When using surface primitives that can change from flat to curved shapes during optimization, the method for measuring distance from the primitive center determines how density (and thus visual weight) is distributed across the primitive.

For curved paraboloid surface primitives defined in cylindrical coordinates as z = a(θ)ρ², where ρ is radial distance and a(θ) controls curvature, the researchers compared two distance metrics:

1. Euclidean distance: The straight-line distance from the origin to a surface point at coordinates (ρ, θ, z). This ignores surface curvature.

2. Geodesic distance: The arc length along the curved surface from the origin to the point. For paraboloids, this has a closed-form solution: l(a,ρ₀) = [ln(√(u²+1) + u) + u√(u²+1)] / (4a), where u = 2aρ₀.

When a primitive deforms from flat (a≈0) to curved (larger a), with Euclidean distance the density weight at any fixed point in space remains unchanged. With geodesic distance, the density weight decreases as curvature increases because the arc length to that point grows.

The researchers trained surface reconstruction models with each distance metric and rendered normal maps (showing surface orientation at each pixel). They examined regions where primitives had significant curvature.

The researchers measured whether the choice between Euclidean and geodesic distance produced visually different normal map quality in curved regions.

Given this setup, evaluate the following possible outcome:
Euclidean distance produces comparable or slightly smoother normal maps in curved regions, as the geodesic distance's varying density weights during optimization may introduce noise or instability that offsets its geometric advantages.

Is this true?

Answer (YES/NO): NO